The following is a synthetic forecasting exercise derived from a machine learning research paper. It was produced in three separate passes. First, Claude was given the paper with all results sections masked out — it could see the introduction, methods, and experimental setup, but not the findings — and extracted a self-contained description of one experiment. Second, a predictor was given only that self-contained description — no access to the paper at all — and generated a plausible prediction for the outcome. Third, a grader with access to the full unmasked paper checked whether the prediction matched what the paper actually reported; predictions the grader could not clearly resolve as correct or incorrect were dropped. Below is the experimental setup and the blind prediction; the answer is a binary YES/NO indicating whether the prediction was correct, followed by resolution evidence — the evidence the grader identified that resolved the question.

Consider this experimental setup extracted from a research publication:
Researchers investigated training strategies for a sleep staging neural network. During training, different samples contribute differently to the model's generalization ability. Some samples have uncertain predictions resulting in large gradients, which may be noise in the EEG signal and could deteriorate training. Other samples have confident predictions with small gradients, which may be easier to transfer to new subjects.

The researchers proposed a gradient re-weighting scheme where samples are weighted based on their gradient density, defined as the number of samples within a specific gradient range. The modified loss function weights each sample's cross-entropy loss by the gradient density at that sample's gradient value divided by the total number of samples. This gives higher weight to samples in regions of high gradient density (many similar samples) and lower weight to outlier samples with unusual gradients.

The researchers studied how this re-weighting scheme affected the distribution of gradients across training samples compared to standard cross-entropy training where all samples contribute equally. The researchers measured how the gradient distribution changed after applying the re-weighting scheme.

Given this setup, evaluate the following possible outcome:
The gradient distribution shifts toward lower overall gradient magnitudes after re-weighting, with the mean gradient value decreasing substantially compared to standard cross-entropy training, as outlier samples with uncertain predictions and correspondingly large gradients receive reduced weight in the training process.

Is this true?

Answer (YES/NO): NO